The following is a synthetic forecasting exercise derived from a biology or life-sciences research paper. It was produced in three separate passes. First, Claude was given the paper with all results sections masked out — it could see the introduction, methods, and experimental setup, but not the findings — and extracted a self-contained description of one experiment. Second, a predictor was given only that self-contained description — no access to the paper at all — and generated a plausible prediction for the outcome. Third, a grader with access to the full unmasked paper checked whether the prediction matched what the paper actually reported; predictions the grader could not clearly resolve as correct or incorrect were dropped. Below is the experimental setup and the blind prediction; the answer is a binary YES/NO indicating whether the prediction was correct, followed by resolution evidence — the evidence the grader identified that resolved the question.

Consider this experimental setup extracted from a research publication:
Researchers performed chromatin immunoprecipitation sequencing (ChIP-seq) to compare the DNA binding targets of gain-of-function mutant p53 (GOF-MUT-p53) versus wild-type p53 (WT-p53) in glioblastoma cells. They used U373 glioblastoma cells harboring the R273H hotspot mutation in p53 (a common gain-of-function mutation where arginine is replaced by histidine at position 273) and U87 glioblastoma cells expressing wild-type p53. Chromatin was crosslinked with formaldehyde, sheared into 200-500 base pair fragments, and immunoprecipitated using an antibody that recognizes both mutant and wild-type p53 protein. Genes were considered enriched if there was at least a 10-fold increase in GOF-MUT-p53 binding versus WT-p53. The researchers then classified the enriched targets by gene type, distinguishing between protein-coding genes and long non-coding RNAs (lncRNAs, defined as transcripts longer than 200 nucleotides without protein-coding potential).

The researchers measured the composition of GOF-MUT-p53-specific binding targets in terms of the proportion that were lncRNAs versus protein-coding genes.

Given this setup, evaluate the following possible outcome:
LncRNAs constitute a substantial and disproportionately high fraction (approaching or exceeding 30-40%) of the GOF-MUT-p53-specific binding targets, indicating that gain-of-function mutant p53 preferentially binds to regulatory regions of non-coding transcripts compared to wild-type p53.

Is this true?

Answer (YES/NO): NO